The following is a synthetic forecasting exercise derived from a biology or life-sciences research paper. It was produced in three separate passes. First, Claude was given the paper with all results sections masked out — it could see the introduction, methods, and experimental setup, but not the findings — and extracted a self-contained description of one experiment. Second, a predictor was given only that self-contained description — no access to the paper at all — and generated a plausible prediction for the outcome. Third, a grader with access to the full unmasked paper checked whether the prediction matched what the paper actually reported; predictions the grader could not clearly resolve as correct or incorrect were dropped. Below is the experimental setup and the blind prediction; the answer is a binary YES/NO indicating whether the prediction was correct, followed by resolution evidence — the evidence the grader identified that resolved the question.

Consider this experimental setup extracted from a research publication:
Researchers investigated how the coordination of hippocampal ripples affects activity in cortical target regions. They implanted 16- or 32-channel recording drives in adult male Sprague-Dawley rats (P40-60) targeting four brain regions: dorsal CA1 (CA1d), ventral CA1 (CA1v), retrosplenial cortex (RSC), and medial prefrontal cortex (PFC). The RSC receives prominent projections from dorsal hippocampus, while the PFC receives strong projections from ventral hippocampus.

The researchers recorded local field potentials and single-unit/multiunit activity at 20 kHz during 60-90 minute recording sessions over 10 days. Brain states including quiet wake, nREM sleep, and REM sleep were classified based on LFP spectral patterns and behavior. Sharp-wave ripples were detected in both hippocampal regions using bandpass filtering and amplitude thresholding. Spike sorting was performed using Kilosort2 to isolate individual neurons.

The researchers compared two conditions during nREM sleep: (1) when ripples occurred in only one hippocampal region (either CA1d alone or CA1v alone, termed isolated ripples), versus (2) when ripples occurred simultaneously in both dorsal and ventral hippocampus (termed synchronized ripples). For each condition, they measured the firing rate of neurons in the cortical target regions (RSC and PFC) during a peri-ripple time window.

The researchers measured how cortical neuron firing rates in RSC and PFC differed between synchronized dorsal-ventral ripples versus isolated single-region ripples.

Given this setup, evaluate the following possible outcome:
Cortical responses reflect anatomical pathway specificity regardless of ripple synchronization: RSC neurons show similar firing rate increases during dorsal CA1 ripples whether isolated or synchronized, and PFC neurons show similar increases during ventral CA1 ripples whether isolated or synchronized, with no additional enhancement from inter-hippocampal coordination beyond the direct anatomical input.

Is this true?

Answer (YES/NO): NO